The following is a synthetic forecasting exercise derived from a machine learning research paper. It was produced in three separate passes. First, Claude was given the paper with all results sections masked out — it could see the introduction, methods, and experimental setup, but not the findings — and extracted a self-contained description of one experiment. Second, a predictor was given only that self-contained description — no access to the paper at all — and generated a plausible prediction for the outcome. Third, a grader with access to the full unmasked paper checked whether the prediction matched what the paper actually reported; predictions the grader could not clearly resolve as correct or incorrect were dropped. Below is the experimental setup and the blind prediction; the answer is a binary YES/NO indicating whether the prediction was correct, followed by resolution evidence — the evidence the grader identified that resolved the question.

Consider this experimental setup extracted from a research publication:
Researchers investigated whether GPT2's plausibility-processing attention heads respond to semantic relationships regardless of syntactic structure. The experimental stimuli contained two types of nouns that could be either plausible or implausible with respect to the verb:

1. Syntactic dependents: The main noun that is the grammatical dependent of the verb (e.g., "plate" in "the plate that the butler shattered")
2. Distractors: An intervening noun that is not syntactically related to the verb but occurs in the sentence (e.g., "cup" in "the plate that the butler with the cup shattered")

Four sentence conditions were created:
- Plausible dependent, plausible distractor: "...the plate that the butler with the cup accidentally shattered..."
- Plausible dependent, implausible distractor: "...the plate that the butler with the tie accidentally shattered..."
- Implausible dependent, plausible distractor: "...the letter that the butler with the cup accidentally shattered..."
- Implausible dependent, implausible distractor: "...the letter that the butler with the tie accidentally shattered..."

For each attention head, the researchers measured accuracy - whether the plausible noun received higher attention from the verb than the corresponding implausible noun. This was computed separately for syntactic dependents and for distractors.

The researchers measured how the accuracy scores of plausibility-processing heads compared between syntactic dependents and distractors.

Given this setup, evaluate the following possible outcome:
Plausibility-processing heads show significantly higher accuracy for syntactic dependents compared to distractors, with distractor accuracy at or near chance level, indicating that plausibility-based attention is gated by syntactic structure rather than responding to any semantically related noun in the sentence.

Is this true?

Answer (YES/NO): NO